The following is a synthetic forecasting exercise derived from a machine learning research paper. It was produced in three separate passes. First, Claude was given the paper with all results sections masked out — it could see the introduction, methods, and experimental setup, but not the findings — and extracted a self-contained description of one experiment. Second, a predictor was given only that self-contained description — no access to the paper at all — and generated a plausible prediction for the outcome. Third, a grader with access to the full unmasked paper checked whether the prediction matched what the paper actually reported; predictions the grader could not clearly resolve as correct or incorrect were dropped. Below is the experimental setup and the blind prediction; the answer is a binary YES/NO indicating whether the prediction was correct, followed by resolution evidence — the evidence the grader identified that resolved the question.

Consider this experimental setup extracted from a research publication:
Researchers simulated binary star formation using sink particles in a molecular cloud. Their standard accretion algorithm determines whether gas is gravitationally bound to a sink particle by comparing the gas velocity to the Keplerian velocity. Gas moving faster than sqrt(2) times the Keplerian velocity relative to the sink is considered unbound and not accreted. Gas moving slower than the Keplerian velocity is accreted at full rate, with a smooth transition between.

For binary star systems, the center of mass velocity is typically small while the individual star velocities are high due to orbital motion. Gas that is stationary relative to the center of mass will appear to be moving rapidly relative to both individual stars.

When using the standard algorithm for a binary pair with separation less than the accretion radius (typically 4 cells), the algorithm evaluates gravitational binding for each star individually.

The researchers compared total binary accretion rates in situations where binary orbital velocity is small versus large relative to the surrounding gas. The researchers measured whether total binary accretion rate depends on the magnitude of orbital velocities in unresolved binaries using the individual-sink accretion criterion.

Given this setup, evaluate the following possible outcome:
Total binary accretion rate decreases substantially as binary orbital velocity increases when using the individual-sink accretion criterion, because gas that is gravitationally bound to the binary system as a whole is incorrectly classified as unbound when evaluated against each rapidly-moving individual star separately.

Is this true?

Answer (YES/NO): YES